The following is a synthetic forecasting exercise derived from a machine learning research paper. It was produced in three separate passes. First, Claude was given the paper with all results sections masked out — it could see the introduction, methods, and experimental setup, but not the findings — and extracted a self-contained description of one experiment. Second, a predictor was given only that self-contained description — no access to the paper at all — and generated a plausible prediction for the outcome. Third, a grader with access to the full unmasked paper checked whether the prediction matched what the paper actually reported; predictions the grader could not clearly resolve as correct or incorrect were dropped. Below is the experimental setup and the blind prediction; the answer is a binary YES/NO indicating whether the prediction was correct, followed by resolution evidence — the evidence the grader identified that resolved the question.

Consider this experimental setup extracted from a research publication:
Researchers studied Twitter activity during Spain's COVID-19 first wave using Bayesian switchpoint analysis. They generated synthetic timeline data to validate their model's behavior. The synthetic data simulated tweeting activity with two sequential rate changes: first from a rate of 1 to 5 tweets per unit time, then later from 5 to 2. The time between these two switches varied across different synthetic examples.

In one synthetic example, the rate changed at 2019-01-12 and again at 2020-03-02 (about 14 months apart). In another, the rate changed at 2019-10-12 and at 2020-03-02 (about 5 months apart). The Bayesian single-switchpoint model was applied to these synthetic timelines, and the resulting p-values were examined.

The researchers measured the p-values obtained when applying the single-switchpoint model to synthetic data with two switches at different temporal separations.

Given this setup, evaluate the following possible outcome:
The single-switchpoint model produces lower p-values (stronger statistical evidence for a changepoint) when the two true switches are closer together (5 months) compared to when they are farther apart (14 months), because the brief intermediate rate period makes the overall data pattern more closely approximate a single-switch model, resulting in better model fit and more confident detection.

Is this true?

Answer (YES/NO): NO